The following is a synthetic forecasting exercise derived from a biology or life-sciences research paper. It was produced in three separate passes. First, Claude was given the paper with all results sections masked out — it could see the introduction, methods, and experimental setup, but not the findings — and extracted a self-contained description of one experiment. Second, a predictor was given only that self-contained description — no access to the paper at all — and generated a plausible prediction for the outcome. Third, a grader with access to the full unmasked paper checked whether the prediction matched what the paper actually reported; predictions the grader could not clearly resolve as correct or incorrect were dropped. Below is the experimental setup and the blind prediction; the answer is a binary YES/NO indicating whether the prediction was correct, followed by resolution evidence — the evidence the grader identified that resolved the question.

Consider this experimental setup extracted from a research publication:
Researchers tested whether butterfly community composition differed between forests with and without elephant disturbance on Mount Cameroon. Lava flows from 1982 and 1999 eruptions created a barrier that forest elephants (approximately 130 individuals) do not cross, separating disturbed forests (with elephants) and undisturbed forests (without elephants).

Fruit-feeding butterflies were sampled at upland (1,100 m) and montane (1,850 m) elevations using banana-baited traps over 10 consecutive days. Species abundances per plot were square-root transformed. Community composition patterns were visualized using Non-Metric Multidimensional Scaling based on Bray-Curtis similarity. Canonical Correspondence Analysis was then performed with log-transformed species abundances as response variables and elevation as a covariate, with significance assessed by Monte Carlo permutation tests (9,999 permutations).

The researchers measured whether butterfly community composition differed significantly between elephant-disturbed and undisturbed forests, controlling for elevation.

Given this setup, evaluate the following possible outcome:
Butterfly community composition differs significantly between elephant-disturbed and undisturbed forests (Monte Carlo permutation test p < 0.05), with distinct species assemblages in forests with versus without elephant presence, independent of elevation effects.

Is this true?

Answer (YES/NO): YES